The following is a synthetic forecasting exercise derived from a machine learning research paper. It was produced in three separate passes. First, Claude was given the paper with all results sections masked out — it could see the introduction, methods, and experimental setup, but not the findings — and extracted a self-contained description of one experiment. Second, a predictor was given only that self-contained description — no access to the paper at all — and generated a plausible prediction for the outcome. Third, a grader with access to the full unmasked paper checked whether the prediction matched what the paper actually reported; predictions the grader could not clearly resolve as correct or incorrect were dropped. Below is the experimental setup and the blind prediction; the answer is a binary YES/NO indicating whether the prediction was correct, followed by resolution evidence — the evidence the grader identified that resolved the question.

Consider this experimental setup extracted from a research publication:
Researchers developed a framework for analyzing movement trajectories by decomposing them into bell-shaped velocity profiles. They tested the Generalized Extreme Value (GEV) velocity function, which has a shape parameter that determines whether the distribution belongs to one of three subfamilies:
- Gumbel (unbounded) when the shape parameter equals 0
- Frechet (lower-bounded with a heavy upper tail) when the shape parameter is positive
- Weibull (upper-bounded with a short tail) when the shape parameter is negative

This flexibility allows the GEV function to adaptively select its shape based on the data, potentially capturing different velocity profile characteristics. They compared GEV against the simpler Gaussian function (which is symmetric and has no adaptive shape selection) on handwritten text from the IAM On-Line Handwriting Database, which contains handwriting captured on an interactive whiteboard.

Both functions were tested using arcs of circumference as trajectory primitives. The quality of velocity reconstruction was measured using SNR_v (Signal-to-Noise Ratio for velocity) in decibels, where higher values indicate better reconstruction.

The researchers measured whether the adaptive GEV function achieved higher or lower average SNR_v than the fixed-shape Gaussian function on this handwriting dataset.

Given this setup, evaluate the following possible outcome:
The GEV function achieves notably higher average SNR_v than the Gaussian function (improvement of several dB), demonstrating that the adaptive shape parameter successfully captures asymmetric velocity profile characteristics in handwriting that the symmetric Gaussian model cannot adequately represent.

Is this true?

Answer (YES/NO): NO